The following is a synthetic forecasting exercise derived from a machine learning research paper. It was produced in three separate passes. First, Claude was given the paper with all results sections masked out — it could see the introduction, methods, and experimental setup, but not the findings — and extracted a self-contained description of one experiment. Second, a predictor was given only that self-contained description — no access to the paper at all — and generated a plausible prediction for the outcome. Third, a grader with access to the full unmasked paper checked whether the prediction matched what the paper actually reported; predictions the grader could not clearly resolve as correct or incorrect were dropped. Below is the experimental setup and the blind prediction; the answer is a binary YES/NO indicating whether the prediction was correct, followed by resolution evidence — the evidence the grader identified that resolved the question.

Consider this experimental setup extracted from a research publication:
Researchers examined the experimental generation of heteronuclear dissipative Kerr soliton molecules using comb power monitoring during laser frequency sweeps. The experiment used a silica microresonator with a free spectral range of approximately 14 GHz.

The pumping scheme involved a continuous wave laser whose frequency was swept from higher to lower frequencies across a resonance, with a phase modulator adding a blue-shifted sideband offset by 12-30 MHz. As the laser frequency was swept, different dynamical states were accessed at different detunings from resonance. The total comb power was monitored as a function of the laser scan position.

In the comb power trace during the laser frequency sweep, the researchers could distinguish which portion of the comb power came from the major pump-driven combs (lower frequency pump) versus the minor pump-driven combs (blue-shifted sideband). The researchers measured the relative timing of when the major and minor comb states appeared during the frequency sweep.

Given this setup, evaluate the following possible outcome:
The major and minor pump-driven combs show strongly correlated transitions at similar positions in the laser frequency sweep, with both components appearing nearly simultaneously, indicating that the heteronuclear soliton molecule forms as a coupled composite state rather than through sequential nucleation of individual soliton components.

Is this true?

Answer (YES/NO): NO